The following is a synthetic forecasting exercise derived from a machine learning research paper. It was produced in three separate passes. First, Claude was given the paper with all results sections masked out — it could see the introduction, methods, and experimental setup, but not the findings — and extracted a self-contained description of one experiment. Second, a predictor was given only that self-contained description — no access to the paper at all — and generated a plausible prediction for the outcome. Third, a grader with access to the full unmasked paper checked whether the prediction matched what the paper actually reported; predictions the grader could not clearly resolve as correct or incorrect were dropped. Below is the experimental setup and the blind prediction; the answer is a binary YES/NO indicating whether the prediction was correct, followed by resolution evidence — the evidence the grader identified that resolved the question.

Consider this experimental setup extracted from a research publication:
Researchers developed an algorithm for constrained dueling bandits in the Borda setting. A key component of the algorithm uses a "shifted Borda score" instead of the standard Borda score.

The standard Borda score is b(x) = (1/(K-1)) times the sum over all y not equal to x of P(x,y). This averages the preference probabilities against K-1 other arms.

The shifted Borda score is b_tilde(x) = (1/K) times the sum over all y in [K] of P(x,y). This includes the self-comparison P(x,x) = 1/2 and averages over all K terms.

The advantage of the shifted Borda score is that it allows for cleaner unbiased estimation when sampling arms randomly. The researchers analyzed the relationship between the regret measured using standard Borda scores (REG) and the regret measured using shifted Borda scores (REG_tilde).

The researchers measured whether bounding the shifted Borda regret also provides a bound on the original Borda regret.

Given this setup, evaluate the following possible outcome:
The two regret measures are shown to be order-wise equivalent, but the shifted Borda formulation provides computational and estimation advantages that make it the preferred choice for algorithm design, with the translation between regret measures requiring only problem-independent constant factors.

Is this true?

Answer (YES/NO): NO